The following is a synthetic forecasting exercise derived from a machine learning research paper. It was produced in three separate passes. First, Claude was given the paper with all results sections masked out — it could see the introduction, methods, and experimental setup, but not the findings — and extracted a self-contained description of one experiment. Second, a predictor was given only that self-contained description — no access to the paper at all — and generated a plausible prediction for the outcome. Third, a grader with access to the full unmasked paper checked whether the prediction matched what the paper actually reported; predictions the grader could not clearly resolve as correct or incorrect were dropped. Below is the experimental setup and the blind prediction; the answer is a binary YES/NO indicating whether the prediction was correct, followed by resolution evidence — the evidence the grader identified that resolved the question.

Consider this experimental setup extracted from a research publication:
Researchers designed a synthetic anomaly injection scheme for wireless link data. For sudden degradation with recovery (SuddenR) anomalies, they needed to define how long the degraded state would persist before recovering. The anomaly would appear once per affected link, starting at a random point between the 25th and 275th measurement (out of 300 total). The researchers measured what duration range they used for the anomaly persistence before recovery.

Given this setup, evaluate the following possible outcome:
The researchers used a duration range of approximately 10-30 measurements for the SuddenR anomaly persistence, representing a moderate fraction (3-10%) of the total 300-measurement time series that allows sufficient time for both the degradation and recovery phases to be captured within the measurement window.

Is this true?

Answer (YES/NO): NO